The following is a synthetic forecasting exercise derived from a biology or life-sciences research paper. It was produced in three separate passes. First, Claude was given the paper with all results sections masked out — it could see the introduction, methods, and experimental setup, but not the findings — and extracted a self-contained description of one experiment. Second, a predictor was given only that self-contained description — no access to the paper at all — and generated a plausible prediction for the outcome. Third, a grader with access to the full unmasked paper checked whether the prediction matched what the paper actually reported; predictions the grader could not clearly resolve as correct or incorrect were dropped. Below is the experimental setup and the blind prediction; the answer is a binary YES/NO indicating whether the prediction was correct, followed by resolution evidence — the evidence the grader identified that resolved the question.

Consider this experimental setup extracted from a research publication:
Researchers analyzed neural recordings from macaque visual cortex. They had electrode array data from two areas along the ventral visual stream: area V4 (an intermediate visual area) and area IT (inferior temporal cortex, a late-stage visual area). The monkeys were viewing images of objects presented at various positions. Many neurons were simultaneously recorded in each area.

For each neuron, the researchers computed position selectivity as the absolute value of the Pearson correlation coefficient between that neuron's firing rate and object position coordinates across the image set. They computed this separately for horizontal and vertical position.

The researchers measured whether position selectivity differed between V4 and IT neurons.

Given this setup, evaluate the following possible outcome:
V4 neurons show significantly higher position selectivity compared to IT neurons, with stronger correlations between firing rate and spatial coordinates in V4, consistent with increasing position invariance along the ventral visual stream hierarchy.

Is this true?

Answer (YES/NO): NO